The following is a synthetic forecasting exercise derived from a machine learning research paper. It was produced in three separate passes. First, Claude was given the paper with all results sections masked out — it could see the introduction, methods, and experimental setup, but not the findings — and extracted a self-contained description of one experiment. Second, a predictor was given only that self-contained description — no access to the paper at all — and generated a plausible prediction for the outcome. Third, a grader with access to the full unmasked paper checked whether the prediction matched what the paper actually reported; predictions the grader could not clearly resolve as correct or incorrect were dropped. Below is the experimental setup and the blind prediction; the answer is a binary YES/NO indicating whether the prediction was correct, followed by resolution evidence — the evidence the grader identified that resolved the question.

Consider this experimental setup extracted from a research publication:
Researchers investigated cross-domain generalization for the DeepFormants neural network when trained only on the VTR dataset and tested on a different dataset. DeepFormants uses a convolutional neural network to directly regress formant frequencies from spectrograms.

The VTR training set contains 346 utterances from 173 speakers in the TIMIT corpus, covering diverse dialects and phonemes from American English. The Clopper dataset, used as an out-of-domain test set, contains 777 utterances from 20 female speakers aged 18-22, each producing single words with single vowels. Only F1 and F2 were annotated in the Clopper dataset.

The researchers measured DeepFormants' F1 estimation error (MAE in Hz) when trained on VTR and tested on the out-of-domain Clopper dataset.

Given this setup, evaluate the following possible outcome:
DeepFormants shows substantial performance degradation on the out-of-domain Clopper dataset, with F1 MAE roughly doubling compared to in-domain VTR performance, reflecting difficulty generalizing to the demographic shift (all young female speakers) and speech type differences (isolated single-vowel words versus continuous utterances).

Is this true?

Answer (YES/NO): NO